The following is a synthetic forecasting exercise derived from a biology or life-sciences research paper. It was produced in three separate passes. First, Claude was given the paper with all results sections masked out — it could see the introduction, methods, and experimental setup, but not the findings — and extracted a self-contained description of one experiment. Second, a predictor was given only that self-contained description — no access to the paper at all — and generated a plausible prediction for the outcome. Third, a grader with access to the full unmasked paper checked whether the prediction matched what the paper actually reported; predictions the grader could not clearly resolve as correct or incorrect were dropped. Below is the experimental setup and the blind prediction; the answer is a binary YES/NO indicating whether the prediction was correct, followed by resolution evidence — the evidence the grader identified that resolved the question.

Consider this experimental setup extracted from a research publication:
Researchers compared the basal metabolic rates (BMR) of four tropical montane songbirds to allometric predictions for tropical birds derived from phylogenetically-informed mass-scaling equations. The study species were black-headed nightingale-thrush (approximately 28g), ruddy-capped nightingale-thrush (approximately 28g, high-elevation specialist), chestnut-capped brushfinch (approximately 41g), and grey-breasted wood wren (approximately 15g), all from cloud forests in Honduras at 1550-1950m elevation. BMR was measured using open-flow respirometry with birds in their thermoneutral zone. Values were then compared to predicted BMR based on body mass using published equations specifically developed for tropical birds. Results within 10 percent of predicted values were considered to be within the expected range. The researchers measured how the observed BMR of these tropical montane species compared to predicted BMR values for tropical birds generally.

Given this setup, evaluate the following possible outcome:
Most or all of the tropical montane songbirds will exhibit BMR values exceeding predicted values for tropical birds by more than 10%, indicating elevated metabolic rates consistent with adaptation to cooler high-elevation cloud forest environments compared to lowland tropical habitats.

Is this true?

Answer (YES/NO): NO